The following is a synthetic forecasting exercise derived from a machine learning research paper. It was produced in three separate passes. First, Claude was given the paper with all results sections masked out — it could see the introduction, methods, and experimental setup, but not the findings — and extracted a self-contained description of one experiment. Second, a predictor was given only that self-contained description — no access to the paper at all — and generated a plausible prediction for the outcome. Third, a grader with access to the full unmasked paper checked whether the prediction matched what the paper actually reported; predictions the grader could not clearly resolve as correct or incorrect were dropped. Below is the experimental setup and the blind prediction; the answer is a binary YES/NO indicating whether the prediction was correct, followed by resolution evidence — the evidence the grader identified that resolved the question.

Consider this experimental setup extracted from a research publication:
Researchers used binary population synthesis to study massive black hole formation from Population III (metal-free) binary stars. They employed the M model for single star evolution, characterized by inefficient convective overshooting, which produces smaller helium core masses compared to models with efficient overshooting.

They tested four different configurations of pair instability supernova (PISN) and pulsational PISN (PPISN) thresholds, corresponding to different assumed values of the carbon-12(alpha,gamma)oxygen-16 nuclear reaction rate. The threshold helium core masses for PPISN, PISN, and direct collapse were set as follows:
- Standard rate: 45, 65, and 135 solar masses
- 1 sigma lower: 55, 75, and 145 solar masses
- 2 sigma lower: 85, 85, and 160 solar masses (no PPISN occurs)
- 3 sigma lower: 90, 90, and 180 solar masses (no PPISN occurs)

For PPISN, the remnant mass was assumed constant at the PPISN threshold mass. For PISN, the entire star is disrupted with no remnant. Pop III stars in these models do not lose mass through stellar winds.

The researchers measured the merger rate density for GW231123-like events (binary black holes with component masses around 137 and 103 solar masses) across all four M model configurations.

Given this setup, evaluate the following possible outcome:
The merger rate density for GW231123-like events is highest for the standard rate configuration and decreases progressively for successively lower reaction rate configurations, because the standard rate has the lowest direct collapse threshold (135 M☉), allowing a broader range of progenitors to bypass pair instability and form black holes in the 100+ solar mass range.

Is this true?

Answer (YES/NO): NO